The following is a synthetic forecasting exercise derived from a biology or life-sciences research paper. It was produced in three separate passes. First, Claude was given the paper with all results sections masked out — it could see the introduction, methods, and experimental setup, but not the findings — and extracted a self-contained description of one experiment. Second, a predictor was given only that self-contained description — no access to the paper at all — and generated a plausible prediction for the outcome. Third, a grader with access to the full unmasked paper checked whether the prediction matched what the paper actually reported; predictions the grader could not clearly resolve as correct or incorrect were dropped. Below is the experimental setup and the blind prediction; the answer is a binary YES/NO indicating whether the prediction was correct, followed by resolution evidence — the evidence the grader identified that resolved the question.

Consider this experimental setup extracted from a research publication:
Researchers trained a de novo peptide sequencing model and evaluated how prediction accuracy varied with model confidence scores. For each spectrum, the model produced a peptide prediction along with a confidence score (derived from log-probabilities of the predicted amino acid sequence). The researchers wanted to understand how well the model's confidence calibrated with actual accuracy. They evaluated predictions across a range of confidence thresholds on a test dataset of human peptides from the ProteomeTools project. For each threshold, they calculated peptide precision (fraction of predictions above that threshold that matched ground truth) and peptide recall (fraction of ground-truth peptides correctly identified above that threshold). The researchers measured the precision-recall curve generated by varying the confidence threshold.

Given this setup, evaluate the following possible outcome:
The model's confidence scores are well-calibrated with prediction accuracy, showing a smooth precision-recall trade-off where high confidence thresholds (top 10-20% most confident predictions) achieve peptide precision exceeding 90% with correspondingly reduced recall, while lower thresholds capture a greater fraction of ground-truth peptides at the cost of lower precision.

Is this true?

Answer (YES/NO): YES